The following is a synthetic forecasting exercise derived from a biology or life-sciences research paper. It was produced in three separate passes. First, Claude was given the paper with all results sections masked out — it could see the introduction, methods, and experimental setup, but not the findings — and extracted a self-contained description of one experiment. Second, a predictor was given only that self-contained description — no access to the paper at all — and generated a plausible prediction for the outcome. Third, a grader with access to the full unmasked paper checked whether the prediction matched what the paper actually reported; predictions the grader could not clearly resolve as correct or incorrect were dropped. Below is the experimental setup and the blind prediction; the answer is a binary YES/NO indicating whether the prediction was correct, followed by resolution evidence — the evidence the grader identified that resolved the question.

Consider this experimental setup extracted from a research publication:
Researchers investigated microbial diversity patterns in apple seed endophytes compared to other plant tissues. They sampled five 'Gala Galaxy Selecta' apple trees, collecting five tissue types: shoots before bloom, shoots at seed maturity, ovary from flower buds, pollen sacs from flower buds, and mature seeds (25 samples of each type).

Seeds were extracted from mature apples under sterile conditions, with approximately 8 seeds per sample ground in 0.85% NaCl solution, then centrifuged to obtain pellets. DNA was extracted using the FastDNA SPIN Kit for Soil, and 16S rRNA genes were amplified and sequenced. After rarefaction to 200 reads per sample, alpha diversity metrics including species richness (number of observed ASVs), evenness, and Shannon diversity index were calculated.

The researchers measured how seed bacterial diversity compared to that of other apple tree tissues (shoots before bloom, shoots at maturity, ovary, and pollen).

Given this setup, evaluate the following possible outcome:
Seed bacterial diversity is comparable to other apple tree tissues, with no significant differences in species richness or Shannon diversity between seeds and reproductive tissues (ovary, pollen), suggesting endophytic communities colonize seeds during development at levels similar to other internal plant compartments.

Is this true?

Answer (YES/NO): NO